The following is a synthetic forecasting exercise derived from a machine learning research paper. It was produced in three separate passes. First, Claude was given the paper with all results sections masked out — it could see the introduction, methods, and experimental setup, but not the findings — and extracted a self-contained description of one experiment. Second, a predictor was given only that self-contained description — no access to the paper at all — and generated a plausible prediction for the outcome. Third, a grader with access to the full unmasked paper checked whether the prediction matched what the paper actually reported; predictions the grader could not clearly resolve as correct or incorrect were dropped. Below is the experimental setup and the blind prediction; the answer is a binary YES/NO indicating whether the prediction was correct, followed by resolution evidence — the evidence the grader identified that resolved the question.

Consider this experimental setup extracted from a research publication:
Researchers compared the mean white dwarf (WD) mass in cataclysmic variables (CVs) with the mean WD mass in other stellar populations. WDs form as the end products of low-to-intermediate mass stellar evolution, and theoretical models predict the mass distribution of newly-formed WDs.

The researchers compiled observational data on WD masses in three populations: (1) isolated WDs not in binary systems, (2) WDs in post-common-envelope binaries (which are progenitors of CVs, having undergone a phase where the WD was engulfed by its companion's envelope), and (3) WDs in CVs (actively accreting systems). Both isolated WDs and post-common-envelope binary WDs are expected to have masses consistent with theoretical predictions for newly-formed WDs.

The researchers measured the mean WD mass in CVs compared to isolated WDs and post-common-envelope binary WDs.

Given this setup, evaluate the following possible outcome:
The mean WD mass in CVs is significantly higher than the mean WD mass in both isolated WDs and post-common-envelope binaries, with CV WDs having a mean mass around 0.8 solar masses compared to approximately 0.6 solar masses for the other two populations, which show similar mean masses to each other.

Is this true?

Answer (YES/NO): NO